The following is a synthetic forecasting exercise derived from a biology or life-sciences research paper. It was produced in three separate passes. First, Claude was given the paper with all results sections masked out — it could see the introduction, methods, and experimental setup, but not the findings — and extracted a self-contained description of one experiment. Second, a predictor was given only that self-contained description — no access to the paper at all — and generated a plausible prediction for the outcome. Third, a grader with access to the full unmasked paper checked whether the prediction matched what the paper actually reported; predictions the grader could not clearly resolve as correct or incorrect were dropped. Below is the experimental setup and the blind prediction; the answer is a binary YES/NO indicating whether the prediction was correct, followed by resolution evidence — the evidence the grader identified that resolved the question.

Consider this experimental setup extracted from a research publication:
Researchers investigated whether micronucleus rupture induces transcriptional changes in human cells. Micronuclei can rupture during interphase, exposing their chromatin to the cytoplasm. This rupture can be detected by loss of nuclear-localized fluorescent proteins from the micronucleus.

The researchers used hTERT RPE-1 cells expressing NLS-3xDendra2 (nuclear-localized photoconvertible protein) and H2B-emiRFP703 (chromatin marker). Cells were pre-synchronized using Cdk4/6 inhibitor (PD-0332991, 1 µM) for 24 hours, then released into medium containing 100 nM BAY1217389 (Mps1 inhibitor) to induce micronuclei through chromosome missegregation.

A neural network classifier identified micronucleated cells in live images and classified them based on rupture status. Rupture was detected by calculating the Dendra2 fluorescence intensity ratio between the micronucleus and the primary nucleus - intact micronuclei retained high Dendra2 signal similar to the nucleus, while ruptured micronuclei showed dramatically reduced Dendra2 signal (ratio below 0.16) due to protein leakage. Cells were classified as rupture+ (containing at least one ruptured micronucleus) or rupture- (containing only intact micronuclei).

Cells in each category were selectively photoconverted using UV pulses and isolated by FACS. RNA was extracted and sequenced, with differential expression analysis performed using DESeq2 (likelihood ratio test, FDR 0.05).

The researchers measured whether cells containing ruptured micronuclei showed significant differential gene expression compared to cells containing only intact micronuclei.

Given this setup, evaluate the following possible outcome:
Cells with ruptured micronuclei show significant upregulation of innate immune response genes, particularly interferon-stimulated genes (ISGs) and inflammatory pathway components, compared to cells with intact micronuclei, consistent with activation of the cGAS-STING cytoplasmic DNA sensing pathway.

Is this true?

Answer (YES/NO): NO